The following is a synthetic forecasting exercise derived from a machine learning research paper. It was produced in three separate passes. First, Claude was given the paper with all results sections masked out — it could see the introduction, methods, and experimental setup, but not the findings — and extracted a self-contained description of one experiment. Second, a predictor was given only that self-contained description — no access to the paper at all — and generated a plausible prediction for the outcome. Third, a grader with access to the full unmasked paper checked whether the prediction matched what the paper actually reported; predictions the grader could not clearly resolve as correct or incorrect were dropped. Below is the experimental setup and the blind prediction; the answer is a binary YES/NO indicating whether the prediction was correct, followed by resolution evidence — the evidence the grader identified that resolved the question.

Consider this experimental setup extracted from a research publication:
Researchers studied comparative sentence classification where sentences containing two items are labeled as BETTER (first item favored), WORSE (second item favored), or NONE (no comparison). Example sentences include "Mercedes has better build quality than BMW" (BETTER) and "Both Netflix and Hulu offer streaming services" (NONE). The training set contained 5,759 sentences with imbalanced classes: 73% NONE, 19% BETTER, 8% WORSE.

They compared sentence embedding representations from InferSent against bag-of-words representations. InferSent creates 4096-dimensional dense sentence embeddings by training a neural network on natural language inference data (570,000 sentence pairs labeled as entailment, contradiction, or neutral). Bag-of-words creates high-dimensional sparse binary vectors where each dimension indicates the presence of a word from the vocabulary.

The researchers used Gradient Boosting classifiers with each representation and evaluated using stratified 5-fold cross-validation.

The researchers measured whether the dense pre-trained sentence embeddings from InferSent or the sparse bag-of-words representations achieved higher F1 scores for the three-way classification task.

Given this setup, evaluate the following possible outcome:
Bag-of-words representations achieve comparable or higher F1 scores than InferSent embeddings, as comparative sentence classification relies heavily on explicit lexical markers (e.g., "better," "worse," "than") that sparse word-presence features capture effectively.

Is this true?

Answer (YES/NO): YES